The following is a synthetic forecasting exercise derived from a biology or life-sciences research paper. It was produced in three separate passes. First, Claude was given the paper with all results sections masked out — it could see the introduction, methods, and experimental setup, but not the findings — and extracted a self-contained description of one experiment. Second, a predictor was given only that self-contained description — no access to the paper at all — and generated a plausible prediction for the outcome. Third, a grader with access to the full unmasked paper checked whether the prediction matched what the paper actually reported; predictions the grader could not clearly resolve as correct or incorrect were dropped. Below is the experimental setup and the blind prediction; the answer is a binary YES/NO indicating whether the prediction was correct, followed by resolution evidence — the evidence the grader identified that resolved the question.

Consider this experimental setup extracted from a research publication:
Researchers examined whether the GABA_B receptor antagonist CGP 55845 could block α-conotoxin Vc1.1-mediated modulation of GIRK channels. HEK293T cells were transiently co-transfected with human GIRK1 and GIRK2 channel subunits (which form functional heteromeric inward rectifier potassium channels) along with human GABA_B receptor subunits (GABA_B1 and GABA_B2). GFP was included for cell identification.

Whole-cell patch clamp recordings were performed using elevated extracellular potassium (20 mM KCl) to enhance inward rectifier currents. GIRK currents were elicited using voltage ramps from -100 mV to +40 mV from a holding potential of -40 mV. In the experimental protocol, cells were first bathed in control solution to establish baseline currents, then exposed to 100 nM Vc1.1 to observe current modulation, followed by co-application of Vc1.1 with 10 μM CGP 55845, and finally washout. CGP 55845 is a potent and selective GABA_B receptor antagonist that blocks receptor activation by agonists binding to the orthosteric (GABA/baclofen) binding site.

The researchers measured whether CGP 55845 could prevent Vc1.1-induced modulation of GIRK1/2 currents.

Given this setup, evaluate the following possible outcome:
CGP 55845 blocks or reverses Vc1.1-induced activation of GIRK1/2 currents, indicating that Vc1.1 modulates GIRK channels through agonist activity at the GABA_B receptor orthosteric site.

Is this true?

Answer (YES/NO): NO